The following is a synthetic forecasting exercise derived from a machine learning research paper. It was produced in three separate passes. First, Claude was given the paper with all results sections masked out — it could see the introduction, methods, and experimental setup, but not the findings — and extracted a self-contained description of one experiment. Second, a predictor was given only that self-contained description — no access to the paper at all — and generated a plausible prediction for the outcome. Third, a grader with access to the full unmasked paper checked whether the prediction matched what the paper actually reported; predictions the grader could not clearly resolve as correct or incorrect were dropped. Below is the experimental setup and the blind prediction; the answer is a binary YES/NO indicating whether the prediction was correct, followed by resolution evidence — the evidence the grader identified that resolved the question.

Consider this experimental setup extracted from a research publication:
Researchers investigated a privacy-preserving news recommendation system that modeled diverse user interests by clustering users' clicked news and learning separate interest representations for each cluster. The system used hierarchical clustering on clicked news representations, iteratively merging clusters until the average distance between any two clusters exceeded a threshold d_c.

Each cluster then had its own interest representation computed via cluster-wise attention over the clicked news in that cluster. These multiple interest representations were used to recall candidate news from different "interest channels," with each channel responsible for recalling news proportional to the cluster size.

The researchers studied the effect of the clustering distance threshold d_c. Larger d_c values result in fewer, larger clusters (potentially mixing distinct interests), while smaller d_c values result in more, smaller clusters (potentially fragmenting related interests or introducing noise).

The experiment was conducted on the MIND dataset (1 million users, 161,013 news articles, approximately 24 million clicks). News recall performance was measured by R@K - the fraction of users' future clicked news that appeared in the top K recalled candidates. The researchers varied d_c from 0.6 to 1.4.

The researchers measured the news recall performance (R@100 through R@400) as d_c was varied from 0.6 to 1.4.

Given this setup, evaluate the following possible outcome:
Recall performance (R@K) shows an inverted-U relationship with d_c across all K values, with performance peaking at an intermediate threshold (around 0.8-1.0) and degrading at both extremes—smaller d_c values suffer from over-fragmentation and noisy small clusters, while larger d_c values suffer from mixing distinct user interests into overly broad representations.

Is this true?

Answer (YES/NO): YES